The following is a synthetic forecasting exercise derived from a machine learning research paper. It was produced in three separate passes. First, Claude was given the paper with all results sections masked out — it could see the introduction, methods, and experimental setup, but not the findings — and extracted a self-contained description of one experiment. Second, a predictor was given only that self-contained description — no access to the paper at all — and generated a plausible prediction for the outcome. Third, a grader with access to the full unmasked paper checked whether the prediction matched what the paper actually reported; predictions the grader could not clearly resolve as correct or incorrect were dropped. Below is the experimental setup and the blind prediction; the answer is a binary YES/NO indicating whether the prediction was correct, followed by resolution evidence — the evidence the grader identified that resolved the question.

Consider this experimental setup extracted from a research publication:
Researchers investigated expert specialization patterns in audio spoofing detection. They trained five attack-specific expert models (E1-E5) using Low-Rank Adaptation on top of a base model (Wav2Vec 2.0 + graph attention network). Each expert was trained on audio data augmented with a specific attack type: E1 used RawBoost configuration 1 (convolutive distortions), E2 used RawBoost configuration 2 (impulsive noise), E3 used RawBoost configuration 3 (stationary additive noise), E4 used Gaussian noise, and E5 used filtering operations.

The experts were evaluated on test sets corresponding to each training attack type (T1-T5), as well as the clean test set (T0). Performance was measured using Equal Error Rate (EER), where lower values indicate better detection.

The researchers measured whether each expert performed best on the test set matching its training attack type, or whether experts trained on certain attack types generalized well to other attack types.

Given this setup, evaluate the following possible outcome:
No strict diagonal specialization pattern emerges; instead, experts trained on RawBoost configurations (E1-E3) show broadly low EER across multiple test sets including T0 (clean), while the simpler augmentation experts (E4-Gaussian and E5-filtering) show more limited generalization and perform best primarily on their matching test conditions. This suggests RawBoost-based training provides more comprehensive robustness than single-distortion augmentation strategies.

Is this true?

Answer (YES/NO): NO